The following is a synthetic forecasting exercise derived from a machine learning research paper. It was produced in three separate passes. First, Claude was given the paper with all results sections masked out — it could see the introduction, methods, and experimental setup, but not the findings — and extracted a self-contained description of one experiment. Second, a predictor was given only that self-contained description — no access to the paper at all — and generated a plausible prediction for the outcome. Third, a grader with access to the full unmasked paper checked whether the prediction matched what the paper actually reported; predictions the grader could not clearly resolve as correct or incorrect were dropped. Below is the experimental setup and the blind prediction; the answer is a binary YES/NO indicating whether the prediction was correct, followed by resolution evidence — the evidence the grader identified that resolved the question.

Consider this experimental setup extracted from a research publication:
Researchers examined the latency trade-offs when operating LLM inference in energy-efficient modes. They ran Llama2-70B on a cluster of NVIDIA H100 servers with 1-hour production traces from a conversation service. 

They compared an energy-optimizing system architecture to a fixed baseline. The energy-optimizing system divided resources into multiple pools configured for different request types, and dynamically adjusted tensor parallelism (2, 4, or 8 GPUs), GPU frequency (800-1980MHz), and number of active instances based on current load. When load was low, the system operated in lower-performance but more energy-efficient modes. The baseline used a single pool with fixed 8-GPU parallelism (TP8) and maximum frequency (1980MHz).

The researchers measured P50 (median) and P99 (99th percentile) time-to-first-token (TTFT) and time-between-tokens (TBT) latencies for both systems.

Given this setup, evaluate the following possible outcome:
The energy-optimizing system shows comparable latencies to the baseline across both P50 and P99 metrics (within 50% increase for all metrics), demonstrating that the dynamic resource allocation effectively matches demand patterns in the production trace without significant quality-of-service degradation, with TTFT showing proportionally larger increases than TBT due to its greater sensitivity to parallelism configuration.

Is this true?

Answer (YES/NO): NO